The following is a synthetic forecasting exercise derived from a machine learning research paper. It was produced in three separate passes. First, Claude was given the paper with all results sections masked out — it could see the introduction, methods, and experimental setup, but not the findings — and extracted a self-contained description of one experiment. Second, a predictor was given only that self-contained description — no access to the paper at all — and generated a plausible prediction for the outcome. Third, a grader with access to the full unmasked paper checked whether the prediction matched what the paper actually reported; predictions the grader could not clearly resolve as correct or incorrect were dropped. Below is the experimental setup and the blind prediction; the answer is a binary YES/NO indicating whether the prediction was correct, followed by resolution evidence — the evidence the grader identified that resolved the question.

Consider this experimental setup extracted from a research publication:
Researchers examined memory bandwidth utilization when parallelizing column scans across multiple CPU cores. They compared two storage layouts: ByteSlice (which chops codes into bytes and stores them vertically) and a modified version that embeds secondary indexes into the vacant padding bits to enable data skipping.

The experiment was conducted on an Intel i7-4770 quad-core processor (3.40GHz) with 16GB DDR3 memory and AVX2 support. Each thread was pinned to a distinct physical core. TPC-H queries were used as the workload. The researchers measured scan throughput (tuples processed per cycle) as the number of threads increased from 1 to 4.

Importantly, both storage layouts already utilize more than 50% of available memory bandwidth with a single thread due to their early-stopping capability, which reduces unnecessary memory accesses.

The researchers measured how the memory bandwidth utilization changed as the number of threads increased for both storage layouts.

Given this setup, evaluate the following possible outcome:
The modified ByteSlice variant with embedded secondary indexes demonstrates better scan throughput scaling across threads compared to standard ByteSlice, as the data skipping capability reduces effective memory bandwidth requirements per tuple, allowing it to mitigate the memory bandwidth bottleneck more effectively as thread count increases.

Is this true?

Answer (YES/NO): YES